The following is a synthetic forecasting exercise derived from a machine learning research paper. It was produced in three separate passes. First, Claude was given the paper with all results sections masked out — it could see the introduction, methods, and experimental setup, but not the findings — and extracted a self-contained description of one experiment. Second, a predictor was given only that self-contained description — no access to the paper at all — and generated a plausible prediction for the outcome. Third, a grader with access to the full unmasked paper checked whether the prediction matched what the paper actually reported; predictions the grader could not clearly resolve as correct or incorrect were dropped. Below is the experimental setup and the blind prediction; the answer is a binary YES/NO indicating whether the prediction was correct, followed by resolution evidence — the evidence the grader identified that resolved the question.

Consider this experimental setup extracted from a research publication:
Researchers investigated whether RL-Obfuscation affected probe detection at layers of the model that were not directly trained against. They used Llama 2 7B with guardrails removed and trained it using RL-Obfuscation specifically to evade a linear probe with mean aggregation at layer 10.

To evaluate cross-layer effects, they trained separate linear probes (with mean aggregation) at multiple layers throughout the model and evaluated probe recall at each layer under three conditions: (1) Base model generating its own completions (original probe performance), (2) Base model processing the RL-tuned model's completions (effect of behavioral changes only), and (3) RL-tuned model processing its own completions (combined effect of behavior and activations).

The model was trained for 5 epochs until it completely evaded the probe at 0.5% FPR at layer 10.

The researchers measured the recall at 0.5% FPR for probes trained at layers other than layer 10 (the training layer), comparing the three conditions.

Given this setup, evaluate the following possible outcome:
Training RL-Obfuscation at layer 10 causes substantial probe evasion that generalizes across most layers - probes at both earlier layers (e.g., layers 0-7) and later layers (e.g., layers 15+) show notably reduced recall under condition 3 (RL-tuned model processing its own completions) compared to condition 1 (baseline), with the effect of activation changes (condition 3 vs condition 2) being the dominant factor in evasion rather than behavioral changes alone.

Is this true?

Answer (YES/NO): NO